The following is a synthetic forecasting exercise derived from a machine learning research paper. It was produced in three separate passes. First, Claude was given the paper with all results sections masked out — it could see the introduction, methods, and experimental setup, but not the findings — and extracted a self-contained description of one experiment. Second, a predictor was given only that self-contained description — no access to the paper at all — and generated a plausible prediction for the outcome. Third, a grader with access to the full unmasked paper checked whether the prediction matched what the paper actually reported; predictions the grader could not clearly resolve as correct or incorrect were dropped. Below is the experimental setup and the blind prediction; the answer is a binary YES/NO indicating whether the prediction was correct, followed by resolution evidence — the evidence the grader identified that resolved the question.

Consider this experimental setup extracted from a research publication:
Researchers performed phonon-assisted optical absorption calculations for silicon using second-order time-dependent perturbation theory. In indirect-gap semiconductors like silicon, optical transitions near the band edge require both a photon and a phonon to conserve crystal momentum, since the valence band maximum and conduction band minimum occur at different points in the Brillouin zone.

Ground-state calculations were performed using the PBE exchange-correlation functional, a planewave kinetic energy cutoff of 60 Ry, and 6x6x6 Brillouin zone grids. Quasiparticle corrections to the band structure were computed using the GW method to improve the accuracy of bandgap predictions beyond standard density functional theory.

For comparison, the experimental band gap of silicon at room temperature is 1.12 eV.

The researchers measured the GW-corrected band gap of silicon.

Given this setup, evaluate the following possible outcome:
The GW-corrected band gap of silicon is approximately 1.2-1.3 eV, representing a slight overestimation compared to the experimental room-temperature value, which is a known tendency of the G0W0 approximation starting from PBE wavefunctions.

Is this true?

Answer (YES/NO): NO